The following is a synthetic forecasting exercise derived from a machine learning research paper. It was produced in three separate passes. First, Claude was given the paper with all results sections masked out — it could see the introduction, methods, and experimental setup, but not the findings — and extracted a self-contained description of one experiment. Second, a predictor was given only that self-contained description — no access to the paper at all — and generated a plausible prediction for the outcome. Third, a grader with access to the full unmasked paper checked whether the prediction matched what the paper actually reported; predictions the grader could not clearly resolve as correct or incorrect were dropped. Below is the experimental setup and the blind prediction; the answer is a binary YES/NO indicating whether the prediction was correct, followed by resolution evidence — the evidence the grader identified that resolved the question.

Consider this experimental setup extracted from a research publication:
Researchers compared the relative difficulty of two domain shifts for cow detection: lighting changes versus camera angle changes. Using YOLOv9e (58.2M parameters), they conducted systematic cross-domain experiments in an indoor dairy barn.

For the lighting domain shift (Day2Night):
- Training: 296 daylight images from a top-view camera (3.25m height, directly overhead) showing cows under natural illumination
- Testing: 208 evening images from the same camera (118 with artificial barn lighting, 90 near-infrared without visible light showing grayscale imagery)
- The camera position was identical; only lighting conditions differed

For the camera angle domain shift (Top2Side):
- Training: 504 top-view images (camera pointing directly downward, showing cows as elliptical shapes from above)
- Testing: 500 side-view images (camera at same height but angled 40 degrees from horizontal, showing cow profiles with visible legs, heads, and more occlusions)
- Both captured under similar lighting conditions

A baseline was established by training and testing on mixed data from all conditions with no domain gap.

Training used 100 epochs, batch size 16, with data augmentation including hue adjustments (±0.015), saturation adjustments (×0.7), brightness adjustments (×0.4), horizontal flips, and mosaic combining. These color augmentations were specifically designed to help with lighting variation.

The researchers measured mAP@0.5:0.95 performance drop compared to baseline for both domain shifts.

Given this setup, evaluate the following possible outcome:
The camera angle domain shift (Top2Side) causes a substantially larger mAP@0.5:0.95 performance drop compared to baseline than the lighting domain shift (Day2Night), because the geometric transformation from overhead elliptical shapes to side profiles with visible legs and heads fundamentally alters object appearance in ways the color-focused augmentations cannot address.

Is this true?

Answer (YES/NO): YES